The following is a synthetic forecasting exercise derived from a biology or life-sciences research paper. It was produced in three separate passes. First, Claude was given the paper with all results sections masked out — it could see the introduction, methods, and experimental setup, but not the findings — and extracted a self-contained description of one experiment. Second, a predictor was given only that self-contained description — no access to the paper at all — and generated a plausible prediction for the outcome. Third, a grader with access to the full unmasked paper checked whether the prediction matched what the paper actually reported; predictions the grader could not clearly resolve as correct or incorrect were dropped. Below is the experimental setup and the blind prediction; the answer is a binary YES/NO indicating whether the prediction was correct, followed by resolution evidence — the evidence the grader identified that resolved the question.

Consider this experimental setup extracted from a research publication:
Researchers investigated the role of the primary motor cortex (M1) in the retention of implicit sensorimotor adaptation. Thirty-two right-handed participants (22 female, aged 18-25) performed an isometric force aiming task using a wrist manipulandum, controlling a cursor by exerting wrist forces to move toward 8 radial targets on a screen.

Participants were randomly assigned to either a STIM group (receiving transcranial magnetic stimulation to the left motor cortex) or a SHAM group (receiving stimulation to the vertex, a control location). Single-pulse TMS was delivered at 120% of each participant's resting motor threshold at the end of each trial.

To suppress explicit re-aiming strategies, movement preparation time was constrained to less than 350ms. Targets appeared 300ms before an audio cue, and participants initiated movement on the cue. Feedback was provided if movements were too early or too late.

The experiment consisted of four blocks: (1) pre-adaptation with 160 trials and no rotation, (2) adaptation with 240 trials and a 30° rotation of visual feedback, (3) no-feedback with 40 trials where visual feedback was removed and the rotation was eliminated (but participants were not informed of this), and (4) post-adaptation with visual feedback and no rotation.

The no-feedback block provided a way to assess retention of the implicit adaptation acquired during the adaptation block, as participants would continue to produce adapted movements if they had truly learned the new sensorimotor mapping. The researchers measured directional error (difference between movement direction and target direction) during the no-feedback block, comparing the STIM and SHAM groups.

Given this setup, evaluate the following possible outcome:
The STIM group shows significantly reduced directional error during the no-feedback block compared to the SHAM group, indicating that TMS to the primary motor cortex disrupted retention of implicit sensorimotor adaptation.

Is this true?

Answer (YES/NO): YES